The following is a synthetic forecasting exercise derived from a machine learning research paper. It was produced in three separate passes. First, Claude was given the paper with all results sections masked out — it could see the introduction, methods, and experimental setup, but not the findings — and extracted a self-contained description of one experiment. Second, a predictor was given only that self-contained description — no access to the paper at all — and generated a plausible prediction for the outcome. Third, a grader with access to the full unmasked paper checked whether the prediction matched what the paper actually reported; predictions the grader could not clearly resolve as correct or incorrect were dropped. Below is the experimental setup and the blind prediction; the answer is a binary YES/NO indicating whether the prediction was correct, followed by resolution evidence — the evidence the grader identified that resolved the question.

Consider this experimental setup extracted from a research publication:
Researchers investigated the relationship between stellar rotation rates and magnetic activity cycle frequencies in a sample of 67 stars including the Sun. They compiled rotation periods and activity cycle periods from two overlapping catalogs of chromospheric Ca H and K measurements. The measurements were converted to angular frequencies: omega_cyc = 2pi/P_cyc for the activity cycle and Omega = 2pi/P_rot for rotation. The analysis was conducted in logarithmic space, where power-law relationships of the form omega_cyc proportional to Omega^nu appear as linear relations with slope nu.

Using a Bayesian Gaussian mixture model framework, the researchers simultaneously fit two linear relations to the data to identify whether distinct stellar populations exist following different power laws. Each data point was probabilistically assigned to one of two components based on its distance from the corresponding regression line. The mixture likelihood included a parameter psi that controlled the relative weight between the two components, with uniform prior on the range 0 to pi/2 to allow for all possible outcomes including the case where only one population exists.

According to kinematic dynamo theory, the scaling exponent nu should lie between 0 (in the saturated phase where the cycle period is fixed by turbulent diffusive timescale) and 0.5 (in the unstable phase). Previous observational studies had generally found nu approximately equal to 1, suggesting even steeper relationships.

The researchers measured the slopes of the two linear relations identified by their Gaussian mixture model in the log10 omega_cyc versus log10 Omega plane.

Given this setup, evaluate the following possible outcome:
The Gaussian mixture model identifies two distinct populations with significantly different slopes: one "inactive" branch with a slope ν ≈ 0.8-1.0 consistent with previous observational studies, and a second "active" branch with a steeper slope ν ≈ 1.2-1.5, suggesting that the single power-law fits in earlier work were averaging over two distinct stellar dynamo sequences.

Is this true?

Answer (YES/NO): NO